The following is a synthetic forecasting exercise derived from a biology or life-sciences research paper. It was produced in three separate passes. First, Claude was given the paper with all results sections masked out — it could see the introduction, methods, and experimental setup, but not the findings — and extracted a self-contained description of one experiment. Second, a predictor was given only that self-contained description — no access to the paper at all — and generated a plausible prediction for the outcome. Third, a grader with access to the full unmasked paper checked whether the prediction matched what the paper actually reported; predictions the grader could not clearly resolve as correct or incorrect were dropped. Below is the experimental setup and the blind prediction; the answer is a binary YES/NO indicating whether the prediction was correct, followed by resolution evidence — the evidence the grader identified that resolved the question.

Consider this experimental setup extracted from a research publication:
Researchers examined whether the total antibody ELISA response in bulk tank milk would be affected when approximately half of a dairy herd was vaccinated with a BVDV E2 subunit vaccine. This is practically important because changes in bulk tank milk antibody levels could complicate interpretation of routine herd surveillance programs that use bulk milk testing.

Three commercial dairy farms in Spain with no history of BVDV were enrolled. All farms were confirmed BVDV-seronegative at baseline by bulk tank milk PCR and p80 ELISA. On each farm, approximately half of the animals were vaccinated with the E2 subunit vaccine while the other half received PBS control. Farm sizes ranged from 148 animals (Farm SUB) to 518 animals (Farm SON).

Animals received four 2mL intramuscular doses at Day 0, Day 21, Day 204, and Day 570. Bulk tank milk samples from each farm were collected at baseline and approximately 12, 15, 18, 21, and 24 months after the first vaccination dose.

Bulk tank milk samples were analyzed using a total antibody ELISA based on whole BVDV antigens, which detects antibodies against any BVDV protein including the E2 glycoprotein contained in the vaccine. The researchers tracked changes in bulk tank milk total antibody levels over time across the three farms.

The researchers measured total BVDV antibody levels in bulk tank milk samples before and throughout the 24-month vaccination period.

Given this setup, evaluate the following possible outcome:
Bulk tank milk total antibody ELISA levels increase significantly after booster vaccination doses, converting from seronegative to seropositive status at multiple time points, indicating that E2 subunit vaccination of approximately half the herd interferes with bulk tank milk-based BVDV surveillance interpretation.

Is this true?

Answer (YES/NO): NO